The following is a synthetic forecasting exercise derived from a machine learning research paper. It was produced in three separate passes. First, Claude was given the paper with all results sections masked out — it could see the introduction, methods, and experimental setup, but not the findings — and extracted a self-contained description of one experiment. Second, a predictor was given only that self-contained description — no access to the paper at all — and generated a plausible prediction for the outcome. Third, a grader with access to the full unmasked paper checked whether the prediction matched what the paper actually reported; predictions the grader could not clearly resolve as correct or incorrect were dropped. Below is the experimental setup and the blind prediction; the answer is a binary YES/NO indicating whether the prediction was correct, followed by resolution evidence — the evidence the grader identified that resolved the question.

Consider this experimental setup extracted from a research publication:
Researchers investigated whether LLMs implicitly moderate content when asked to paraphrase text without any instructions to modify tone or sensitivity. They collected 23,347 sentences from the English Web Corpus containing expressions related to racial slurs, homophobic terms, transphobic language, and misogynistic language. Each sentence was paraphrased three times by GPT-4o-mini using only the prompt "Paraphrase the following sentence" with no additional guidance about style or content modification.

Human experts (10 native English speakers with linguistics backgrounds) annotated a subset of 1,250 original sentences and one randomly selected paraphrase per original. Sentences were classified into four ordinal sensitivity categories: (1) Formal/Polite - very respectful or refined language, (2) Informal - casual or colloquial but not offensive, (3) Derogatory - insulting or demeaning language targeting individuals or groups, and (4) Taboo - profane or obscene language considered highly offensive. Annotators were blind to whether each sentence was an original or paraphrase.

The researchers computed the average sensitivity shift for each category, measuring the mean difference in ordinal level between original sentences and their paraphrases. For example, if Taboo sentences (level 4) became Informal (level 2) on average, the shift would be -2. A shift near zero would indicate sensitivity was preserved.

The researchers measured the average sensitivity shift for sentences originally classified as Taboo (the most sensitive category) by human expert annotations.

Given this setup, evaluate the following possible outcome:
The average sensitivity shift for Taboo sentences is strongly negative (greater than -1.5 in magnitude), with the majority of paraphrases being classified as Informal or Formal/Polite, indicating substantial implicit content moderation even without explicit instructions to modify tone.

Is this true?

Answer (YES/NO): YES